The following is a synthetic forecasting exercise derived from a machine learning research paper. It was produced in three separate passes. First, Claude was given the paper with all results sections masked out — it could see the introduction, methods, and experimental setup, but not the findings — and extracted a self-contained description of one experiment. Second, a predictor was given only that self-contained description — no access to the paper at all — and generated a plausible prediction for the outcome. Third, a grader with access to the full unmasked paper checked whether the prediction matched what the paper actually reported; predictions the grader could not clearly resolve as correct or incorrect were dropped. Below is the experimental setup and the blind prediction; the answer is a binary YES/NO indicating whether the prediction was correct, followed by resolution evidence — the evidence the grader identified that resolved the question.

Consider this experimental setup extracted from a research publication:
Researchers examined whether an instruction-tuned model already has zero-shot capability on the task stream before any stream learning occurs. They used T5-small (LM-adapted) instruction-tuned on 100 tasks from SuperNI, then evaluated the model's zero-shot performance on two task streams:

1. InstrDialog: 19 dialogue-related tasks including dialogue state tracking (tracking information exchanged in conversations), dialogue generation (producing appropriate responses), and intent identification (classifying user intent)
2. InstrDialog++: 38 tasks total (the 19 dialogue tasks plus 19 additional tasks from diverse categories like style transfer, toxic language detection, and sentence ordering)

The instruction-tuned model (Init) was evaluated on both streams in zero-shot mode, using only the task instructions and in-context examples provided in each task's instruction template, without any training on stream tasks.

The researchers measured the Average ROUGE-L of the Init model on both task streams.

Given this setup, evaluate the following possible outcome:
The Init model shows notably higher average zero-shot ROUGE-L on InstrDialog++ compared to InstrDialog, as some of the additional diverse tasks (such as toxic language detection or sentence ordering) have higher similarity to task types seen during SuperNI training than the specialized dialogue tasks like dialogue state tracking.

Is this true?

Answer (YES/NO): YES